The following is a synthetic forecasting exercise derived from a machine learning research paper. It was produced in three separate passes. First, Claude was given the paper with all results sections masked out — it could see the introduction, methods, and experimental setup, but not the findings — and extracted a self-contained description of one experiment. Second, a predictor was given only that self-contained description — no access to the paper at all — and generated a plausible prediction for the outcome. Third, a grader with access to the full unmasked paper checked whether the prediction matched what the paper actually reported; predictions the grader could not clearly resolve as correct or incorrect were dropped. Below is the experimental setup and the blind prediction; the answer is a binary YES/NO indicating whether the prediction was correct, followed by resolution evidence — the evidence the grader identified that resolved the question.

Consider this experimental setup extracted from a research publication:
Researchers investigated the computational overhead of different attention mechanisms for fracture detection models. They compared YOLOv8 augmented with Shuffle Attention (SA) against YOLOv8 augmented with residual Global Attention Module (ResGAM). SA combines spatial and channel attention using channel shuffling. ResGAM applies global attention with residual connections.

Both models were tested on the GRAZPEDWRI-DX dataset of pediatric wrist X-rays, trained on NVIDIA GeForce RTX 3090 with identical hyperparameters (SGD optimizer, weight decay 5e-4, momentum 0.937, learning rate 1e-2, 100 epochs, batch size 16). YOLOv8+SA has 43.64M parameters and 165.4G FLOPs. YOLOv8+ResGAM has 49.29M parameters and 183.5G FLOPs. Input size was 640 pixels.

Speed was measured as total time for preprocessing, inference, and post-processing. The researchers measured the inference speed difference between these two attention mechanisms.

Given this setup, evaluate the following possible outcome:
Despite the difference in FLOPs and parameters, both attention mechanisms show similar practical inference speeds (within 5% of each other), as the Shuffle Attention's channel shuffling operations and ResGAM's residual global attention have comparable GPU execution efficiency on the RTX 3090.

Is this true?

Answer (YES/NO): NO